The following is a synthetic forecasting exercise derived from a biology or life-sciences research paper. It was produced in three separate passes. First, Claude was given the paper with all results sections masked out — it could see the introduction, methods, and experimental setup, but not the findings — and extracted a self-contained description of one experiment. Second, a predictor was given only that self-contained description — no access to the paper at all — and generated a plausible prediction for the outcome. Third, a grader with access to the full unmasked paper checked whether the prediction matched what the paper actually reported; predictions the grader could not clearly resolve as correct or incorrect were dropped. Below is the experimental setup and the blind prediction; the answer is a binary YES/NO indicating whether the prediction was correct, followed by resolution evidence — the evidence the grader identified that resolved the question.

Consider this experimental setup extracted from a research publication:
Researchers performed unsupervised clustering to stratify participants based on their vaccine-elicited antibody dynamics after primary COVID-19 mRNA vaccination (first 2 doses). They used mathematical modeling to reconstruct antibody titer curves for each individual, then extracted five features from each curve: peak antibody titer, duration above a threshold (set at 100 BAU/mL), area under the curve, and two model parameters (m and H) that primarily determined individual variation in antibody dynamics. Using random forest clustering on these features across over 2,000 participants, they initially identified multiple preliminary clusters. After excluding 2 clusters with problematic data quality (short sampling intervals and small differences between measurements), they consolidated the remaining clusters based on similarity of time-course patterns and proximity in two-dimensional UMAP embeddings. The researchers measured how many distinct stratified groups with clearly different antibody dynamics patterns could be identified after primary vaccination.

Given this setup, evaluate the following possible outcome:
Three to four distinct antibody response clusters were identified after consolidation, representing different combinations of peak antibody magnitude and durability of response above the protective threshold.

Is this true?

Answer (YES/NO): NO